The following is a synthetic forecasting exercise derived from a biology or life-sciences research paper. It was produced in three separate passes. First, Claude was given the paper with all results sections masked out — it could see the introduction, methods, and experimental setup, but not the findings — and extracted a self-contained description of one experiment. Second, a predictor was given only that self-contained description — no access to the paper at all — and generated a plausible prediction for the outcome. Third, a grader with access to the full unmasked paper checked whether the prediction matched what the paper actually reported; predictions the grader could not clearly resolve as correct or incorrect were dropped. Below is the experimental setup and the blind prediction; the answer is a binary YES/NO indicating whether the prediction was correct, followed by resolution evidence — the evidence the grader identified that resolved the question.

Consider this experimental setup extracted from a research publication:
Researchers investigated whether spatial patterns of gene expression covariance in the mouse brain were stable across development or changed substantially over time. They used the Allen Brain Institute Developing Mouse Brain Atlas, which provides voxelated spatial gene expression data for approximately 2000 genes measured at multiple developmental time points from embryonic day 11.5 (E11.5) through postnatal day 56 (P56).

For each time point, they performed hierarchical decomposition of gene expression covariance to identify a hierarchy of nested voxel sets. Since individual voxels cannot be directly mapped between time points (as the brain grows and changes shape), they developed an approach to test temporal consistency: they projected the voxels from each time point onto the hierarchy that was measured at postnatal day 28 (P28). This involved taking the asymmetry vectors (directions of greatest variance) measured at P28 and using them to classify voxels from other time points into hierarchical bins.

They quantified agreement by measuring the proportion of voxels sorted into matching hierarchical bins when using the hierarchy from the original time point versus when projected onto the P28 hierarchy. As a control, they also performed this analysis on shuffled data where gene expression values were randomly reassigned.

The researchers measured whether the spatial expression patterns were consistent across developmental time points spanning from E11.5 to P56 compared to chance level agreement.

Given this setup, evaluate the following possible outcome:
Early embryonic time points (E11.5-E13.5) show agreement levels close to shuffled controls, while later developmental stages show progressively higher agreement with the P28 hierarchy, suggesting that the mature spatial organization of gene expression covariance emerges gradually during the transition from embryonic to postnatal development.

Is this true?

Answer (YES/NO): NO